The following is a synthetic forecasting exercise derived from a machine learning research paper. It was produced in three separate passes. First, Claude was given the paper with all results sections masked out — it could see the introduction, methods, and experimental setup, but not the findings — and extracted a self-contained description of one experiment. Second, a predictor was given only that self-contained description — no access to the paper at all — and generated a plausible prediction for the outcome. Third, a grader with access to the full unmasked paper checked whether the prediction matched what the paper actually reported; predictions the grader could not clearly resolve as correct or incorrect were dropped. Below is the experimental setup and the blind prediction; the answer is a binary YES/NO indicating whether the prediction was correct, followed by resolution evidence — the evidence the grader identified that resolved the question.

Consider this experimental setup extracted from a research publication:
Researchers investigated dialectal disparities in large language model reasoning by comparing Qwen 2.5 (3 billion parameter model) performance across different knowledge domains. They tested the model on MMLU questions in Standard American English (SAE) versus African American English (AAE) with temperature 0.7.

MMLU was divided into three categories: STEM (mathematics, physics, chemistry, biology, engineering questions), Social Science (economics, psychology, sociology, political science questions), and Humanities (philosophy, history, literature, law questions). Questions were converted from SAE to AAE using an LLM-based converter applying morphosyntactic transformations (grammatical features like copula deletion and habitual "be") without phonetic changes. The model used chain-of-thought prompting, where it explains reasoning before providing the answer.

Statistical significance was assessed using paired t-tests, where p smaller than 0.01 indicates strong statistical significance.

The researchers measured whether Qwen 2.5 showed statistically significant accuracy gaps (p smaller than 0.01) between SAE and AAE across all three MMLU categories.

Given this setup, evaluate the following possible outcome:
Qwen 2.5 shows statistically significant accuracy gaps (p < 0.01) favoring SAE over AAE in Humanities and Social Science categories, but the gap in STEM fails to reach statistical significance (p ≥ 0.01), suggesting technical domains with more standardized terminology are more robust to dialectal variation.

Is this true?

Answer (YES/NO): NO